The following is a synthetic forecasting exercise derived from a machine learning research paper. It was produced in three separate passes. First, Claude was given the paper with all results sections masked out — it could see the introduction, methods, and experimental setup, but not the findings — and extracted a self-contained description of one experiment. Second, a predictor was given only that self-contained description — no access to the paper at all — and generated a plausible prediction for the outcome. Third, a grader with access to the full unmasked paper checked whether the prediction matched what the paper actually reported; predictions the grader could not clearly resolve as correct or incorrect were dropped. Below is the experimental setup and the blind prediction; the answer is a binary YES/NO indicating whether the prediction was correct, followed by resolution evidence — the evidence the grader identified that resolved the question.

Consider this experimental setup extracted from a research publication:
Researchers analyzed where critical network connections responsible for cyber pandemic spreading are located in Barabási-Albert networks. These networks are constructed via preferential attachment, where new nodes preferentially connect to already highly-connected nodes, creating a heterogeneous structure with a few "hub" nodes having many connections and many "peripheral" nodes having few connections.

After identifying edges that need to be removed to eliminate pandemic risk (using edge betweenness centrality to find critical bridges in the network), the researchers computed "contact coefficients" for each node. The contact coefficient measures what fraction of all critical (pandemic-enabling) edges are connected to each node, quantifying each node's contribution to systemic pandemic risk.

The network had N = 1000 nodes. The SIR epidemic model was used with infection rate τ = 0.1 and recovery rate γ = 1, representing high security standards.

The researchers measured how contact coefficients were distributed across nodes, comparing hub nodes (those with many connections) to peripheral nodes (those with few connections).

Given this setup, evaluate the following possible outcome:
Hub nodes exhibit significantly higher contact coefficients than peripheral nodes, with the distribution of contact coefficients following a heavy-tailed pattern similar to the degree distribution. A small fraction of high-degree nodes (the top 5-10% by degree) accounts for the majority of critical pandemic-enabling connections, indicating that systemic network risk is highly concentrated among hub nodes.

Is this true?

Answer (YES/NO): NO